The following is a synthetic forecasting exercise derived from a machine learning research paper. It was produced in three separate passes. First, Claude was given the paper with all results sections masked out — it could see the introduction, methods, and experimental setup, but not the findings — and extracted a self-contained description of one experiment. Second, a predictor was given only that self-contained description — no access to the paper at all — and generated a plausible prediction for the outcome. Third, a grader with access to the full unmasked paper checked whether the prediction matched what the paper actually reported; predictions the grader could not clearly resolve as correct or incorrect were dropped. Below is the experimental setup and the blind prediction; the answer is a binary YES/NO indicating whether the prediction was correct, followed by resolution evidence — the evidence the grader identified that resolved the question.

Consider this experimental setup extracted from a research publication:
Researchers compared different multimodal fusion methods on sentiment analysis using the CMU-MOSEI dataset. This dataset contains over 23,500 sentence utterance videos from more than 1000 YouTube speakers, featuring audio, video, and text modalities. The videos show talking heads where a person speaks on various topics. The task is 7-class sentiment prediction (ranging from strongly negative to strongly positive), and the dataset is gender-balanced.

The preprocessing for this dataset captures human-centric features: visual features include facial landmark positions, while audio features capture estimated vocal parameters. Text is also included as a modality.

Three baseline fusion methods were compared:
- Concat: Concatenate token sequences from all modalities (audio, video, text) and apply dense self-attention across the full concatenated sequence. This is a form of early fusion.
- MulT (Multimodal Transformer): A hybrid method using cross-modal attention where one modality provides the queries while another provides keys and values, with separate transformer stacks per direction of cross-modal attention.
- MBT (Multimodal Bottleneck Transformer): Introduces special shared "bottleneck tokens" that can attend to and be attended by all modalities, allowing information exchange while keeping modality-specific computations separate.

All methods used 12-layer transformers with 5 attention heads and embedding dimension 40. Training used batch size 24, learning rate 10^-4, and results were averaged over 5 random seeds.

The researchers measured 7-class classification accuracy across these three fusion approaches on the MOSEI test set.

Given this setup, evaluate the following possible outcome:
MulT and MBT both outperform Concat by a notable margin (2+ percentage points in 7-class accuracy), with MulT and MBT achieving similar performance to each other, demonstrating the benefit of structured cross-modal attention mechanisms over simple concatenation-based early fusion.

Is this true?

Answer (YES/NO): NO